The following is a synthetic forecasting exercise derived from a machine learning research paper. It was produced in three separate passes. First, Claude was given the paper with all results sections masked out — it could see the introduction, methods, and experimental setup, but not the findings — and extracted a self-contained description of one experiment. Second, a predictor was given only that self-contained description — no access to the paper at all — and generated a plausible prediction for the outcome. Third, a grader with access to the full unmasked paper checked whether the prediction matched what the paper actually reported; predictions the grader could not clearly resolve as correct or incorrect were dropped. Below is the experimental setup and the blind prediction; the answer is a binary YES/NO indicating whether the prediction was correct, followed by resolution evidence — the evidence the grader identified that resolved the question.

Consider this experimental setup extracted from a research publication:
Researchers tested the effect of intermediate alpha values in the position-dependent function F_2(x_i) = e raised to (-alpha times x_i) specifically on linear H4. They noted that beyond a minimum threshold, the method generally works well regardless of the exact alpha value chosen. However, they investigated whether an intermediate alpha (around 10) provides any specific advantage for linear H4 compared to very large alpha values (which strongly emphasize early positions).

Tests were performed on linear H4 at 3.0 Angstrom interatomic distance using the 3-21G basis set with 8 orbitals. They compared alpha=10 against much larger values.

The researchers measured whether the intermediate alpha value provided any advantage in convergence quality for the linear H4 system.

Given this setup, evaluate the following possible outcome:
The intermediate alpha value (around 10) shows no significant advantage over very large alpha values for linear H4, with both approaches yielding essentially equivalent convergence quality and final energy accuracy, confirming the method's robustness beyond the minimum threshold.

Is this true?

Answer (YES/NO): NO